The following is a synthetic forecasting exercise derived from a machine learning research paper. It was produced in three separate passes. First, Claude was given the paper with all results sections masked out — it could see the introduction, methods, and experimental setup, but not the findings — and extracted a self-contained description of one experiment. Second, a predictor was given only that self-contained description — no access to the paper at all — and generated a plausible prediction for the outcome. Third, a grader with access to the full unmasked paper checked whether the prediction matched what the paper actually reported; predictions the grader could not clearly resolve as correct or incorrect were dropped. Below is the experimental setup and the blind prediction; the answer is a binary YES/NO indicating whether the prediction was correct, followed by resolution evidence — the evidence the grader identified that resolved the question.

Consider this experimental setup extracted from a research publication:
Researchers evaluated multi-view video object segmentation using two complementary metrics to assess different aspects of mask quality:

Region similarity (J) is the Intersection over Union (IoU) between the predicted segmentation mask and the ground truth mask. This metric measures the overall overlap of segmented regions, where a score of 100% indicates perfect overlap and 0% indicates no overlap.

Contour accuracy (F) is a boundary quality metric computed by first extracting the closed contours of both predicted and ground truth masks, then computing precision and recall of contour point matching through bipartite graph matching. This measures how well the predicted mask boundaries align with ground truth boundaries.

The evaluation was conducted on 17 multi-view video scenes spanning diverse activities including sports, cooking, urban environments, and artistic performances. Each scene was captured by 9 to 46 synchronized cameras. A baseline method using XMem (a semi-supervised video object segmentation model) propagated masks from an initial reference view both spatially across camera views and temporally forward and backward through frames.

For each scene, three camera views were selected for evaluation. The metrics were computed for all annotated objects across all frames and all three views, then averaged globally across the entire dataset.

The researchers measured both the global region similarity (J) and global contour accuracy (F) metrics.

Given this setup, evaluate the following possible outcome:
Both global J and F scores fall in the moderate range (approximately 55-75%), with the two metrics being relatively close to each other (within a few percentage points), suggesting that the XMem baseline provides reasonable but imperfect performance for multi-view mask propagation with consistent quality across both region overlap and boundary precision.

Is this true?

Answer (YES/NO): NO